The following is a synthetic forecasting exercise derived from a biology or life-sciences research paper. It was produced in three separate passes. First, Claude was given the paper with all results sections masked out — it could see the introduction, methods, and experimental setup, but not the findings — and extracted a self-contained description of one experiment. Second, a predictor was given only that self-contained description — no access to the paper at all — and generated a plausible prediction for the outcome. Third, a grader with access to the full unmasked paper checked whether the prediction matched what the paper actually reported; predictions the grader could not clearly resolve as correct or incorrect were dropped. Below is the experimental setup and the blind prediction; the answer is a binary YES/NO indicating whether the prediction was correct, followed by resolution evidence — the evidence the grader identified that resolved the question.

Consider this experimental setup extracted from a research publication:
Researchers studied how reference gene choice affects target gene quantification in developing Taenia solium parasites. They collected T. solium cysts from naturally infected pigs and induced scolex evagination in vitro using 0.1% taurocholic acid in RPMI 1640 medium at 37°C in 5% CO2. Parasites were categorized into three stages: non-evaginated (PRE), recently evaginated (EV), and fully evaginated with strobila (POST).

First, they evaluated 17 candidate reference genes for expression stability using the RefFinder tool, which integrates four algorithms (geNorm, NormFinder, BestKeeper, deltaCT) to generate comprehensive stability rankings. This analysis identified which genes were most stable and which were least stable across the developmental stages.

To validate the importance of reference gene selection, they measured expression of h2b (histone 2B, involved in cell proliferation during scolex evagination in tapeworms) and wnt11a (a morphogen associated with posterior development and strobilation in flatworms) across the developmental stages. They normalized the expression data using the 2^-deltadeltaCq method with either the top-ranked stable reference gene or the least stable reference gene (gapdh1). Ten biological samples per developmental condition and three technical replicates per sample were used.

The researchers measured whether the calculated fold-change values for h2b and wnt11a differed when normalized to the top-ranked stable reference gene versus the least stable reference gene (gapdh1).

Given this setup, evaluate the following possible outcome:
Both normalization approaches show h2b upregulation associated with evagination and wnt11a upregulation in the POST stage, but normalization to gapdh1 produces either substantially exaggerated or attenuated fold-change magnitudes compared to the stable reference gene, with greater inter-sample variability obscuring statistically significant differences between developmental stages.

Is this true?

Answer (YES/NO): NO